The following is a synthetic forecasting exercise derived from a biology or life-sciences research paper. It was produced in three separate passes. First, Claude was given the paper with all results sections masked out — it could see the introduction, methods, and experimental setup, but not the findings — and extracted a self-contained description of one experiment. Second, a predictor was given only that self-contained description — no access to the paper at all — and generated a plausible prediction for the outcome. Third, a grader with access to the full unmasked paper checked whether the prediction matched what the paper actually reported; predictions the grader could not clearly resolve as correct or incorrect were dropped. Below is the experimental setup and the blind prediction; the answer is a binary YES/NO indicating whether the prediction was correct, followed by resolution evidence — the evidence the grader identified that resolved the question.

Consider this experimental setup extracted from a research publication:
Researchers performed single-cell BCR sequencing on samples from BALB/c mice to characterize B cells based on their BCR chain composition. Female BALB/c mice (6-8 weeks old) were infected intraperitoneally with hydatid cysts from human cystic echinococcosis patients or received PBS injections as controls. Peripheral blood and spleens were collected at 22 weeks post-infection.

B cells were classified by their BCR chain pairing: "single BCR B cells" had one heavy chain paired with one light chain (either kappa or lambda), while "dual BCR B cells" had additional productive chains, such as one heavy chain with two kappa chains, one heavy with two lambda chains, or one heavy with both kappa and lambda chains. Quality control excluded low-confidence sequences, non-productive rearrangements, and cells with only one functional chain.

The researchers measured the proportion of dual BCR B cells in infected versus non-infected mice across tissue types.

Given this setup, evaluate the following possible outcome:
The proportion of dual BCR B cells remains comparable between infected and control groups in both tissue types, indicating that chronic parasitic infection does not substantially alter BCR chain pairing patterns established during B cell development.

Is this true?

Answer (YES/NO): NO